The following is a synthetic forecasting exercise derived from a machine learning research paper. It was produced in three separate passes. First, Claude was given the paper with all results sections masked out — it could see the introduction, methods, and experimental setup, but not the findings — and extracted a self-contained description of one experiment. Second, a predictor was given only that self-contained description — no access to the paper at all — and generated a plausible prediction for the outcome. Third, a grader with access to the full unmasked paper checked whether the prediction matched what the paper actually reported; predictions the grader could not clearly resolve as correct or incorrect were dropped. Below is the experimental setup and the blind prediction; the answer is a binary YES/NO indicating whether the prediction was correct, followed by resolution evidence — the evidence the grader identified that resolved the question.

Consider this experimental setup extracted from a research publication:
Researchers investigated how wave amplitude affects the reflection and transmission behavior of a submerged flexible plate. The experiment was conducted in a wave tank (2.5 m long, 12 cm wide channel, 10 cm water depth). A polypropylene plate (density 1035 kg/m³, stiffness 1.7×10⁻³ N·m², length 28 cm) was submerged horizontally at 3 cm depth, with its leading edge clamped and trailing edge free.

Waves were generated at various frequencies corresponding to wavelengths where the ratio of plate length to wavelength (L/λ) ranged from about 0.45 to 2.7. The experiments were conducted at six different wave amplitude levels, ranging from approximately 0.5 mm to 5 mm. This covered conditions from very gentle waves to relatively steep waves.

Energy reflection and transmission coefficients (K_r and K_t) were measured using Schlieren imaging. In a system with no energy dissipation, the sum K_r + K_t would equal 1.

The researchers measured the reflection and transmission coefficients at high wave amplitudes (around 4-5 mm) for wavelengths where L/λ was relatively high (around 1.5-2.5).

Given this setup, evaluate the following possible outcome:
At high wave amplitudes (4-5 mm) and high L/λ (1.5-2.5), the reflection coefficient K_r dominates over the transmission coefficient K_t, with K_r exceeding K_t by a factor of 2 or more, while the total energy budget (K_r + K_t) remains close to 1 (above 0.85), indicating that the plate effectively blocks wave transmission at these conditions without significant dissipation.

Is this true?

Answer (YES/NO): NO